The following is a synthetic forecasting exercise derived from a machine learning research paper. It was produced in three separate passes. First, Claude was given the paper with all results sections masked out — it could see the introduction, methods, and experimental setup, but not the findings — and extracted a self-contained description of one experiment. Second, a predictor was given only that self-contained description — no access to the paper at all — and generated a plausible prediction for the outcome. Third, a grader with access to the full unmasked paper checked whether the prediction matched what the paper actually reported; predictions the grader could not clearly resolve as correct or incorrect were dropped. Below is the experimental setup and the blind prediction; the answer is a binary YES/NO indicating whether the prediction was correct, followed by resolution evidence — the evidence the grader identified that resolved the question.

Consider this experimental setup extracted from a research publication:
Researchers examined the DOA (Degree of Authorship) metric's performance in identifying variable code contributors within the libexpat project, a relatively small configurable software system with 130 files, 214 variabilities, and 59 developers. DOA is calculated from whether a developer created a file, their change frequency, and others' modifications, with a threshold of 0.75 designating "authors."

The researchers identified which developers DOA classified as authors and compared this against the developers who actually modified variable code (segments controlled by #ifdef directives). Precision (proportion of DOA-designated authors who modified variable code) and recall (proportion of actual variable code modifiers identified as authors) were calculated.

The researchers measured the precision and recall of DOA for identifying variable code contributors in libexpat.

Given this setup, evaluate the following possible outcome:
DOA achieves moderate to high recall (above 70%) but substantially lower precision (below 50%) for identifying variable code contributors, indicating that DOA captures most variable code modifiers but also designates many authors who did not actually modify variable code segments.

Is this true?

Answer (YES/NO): NO